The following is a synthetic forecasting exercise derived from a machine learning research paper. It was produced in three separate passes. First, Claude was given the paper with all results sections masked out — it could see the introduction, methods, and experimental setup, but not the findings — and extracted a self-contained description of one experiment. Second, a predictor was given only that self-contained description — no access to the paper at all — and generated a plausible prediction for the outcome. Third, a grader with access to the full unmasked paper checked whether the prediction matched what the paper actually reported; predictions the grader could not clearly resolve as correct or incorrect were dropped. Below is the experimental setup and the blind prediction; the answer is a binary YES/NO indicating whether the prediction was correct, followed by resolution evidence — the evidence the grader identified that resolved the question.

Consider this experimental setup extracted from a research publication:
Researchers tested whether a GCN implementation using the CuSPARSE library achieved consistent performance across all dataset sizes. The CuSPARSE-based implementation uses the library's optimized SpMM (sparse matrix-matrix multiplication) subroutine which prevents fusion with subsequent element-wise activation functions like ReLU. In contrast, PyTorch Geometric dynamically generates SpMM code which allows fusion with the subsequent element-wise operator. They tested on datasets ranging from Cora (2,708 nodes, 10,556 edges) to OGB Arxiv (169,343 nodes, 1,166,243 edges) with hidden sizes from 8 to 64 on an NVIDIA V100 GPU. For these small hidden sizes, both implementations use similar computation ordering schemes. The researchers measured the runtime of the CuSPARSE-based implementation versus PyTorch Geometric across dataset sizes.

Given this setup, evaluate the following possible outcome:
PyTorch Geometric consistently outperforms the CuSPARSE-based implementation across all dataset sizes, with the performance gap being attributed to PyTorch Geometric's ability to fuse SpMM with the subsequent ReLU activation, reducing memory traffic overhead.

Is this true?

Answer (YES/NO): NO